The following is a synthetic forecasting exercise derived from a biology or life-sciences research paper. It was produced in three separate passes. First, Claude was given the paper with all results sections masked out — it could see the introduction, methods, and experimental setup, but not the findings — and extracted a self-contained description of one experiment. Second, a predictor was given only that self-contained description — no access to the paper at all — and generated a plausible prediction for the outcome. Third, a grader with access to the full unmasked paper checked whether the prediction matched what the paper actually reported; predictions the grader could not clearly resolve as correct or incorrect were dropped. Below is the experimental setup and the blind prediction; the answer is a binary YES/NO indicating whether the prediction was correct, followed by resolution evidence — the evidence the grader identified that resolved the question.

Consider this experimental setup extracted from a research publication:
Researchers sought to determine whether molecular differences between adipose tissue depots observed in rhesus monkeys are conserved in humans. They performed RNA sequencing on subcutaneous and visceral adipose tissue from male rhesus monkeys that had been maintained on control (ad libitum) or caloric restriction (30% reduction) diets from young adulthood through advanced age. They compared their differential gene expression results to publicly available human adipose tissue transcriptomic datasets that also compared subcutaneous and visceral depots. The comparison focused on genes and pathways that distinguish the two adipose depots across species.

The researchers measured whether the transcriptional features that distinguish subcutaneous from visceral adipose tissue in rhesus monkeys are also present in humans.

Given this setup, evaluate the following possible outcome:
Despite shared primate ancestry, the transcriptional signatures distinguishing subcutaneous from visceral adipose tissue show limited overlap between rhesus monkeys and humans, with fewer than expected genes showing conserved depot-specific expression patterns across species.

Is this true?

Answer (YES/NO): NO